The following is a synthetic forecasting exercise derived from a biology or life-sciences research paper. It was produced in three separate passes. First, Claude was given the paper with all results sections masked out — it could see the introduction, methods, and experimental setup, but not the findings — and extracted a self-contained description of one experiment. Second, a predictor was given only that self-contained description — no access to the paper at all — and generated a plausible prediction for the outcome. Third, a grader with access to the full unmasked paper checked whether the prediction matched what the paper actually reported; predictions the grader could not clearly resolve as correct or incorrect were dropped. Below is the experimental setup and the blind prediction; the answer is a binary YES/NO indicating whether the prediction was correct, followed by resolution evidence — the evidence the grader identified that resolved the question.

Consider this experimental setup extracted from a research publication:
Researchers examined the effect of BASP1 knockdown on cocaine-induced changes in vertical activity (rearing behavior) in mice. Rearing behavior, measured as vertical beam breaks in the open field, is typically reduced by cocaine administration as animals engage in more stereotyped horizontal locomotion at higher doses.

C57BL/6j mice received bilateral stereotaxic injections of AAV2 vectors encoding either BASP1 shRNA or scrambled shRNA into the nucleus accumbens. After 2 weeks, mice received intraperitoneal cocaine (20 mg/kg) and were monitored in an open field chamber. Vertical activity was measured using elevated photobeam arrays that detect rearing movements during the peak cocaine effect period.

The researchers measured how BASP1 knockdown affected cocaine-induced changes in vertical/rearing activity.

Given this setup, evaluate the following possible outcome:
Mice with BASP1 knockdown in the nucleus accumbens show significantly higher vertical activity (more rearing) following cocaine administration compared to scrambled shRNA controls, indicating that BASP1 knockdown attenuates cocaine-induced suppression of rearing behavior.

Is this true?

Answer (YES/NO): YES